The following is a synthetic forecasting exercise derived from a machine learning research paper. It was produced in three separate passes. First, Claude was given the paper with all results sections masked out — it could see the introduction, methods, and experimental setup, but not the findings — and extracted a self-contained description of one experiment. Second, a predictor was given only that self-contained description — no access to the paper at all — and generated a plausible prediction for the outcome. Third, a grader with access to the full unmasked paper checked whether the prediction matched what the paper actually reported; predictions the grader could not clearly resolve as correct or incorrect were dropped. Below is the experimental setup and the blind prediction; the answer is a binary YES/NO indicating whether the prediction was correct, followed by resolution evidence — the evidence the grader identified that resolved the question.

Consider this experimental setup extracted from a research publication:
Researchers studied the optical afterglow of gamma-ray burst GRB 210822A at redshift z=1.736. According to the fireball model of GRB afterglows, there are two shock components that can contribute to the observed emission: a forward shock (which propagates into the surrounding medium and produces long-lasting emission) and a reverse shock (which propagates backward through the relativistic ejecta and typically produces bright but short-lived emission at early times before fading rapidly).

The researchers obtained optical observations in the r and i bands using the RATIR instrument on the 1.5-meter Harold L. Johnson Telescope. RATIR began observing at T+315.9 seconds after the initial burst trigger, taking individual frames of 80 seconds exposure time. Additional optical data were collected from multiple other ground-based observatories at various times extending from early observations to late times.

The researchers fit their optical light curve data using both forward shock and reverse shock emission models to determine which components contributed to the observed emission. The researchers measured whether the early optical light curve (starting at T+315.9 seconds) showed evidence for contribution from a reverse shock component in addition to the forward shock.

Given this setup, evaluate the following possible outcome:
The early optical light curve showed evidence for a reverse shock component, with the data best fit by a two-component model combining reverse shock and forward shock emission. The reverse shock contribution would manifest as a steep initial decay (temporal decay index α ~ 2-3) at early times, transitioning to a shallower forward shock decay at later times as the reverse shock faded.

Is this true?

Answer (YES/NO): YES